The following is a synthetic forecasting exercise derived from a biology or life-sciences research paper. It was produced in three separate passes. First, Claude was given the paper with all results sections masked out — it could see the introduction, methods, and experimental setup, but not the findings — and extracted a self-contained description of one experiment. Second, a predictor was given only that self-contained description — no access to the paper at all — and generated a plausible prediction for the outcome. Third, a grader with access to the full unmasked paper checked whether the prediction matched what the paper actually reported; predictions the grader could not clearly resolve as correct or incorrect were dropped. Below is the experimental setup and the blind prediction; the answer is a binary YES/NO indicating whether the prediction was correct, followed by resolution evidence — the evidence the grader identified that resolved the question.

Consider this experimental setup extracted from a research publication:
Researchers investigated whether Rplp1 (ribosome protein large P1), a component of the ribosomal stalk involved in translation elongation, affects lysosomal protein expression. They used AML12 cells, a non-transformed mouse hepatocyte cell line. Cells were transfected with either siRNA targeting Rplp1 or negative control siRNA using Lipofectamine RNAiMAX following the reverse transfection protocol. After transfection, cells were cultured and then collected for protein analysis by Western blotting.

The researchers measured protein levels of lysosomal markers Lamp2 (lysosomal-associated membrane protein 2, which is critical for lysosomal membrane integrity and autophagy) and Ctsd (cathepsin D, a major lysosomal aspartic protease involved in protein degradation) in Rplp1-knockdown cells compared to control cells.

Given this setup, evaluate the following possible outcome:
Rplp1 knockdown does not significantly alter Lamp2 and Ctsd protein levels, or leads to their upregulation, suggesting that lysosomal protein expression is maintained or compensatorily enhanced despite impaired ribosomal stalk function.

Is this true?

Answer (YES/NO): NO